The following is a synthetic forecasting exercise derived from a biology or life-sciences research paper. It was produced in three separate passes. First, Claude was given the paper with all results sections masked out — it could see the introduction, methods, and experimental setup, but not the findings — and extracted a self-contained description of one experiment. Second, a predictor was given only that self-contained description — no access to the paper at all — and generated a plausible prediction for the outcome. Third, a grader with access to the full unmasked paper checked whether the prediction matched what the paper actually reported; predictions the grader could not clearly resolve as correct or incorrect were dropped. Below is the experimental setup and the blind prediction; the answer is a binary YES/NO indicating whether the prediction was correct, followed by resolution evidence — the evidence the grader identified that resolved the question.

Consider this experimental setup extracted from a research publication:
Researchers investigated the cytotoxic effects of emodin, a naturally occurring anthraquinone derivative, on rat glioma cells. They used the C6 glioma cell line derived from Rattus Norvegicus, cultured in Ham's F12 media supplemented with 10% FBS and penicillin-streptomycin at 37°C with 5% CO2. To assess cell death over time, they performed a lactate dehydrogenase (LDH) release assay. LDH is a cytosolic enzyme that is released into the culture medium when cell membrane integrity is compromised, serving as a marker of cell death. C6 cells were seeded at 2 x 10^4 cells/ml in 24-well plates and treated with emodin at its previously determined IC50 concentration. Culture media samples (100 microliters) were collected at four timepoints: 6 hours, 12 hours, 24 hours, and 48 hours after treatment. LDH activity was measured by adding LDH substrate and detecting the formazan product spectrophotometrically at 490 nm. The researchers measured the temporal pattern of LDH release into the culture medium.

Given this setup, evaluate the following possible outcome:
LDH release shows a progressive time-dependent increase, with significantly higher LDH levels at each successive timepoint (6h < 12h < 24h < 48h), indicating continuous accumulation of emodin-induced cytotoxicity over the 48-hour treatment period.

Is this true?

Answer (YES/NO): YES